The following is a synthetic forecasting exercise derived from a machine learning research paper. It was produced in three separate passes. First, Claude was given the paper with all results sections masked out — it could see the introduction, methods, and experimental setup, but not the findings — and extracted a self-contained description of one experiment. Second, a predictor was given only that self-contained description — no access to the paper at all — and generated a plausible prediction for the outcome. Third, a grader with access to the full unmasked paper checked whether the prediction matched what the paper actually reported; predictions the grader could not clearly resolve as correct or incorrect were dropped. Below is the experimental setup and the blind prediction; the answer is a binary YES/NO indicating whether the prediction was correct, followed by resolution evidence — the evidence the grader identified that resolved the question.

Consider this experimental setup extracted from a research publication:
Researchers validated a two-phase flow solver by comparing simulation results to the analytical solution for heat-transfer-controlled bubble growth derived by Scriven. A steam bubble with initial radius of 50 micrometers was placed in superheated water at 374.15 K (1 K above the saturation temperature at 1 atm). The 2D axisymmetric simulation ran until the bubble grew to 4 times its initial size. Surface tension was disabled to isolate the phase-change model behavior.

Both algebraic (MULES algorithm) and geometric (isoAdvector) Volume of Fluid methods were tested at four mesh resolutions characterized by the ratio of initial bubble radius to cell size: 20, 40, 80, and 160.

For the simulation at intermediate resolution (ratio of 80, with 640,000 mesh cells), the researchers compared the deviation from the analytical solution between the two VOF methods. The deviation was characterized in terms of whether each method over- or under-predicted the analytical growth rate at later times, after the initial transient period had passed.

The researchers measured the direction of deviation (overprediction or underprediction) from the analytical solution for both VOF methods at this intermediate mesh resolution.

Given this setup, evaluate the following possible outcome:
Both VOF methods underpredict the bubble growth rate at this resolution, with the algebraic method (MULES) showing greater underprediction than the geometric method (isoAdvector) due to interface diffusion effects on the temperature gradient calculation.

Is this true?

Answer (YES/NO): NO